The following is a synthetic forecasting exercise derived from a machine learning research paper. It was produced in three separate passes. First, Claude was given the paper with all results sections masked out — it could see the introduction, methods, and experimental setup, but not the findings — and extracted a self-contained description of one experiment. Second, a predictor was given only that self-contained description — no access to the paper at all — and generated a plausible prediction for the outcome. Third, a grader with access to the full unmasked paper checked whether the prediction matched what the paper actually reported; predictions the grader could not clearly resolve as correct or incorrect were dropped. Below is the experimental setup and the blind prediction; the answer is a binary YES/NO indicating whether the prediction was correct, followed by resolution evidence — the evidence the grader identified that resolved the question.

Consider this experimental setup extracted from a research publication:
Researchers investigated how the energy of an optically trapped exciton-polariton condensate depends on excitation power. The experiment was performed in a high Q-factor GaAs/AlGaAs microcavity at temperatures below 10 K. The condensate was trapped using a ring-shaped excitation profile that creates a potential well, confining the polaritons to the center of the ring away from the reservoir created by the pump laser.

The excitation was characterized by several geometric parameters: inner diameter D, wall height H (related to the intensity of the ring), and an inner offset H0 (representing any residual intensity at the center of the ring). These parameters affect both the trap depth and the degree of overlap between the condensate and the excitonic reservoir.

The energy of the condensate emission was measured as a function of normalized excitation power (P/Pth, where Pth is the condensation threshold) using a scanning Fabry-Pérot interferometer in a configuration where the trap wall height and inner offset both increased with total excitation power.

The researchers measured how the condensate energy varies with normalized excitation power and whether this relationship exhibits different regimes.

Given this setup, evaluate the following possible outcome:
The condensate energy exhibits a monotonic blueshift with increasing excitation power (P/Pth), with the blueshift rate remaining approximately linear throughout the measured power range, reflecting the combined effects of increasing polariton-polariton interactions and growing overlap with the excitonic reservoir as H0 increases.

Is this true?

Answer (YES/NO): NO